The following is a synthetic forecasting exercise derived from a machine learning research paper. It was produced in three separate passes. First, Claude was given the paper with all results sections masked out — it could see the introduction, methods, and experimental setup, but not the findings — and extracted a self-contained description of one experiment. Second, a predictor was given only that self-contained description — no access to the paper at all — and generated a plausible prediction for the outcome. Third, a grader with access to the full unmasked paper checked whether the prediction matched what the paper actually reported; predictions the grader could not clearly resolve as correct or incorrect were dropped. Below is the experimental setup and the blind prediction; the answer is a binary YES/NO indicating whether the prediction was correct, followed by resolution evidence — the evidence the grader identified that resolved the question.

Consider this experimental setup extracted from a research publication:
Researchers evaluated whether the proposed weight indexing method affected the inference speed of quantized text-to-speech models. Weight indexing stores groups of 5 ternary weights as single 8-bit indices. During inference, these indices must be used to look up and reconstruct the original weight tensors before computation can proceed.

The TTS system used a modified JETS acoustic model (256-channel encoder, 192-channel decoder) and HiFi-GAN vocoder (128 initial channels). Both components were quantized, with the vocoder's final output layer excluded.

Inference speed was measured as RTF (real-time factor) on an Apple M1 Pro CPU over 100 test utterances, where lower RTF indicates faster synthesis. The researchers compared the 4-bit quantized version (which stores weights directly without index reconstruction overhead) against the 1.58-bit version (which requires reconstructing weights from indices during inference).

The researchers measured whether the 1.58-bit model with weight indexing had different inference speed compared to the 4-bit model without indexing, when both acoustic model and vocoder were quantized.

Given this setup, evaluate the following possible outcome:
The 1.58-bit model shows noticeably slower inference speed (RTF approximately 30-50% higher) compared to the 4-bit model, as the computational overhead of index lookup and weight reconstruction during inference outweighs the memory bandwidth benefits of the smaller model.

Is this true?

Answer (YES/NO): NO